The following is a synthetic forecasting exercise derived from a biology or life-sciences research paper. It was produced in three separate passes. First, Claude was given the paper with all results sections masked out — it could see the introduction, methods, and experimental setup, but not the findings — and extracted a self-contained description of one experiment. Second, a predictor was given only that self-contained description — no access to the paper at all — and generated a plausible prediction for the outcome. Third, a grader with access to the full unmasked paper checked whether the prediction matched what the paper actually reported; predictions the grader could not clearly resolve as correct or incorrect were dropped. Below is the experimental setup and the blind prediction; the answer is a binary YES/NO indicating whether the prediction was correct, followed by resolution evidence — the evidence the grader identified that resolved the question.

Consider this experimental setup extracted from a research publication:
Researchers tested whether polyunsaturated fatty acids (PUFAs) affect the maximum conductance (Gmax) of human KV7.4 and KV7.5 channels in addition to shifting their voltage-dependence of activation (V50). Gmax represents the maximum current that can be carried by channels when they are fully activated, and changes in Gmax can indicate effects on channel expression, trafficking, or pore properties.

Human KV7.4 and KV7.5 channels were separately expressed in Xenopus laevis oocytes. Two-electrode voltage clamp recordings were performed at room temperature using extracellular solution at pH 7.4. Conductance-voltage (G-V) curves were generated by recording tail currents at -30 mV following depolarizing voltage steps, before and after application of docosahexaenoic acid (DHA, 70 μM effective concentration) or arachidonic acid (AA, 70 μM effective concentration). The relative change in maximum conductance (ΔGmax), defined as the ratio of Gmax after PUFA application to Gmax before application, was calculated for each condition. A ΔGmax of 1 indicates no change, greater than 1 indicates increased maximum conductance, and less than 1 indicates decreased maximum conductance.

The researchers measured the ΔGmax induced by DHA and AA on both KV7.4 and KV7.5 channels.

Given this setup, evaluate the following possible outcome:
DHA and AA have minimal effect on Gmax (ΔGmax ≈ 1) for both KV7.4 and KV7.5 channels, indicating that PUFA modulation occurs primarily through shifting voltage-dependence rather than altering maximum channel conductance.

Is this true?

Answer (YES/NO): YES